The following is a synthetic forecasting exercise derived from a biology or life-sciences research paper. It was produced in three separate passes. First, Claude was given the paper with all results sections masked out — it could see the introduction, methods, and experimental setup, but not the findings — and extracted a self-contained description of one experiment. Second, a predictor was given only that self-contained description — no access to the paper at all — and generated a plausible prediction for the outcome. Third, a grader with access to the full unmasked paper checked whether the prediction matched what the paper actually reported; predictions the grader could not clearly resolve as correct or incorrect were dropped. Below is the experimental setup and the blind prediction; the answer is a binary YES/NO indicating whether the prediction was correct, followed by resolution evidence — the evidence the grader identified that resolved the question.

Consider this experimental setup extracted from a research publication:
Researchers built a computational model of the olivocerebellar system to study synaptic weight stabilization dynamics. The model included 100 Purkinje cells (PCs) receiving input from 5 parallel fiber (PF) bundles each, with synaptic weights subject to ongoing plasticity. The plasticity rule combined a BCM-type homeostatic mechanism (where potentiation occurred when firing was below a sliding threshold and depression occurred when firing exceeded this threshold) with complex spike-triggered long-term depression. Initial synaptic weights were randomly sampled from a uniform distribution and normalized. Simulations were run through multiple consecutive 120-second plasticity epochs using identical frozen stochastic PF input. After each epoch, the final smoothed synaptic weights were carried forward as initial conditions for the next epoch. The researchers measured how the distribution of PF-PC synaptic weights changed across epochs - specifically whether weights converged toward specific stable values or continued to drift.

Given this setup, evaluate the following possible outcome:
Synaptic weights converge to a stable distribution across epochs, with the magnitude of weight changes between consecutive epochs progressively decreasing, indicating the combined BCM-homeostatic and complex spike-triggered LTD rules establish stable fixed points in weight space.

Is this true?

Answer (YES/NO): YES